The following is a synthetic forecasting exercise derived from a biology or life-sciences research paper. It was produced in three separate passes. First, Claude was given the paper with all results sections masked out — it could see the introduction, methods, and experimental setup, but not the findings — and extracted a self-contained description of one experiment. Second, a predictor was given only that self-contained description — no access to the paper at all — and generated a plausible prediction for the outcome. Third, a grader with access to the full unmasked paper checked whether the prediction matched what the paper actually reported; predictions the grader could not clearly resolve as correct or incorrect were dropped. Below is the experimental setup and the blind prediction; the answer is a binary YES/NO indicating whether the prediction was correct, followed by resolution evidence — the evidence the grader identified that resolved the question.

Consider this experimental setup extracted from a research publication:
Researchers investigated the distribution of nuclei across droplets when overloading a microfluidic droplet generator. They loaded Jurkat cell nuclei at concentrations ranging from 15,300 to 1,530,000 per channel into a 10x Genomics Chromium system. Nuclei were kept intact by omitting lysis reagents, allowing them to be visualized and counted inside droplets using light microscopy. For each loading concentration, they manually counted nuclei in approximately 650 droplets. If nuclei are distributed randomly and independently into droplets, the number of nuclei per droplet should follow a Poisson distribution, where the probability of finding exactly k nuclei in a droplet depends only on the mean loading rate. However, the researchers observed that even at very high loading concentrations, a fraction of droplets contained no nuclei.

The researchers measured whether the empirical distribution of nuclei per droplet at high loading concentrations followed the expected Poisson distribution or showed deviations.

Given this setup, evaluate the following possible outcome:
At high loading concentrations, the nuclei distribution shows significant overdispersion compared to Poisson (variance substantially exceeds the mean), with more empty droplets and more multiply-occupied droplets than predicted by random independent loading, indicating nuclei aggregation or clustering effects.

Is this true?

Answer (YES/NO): NO